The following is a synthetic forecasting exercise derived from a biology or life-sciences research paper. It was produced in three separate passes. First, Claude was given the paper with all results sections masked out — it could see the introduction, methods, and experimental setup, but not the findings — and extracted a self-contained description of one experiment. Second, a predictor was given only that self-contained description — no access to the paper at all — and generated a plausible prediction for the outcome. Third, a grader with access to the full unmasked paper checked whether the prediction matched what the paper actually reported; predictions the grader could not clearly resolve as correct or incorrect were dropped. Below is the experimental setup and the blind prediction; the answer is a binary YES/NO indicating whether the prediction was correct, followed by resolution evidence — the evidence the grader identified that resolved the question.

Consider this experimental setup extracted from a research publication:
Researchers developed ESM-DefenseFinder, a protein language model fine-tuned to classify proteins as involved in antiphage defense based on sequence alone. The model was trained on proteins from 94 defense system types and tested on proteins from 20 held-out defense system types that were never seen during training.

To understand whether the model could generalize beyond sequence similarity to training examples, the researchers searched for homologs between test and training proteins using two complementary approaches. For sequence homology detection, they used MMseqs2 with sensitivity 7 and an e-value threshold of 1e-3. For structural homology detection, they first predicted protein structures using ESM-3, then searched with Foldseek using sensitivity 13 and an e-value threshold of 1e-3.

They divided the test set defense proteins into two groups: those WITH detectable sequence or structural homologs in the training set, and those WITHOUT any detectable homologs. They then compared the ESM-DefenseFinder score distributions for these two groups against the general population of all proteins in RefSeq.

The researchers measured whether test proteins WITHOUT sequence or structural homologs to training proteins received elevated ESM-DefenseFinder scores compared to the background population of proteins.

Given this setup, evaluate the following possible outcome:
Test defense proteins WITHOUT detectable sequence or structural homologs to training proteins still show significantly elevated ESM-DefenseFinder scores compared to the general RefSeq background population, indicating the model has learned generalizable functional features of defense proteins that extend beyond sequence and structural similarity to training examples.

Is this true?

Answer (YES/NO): YES